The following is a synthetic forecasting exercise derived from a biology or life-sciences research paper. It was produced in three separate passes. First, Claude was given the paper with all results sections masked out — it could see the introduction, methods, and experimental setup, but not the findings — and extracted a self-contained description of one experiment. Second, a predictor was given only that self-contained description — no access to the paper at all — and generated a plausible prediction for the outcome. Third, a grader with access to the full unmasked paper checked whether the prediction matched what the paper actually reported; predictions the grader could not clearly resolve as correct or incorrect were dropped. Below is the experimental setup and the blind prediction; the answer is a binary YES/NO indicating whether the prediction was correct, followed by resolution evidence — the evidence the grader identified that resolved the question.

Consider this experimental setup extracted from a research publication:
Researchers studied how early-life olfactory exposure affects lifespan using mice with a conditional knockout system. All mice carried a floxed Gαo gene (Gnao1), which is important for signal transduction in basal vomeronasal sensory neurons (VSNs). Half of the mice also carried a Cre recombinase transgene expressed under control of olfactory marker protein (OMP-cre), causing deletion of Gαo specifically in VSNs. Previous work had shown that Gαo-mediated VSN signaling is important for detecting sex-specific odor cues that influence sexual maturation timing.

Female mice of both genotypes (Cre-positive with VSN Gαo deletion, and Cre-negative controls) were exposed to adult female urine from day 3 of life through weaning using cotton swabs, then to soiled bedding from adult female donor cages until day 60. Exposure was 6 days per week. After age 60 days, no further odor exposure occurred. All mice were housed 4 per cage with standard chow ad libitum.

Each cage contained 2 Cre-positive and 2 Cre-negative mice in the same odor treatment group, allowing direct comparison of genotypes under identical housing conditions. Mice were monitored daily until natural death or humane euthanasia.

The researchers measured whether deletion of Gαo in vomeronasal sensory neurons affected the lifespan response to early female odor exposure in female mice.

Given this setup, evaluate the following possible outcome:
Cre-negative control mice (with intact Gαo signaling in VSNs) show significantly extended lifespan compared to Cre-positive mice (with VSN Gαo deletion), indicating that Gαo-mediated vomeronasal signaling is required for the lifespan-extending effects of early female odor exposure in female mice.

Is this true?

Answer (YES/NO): NO